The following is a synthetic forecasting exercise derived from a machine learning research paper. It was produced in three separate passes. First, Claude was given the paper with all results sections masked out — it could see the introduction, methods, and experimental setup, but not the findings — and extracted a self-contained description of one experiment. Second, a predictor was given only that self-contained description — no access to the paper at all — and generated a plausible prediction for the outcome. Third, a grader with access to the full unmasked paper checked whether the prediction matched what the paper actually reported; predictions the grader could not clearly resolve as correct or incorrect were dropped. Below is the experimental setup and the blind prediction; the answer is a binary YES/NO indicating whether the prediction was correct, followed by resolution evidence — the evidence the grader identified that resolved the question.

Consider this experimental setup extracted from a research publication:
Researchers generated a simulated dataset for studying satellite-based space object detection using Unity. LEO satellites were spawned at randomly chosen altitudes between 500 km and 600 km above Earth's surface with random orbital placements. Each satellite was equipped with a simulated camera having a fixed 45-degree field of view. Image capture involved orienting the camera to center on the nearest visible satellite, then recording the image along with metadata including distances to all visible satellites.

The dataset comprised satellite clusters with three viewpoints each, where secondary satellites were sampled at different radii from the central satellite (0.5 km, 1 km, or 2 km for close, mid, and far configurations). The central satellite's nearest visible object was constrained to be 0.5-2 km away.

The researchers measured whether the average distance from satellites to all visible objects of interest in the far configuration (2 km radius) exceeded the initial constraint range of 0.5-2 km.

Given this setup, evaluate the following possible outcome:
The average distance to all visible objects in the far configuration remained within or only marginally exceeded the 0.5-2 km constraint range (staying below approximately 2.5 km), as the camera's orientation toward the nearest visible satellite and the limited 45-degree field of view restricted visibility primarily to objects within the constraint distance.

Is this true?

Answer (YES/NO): NO